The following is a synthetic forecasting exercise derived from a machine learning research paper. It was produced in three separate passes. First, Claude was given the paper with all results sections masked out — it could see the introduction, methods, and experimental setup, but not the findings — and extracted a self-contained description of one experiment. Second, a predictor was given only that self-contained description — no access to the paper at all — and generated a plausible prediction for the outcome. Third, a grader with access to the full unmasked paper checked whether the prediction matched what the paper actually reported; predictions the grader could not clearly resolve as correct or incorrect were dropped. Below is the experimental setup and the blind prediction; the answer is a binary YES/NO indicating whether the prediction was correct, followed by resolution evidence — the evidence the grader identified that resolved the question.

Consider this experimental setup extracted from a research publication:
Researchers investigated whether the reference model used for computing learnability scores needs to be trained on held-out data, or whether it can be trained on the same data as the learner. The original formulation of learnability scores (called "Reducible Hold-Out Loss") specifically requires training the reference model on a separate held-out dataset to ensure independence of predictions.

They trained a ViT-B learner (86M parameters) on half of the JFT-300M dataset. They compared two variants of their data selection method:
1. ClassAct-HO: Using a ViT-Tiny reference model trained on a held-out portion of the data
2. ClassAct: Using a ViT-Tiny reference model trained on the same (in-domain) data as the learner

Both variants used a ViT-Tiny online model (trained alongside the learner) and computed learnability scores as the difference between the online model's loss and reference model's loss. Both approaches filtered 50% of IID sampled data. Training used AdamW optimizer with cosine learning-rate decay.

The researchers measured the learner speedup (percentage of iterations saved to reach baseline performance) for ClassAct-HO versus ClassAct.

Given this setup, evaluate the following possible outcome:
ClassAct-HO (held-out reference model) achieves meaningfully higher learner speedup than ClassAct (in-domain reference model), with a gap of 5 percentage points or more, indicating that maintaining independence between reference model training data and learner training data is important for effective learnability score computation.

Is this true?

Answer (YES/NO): NO